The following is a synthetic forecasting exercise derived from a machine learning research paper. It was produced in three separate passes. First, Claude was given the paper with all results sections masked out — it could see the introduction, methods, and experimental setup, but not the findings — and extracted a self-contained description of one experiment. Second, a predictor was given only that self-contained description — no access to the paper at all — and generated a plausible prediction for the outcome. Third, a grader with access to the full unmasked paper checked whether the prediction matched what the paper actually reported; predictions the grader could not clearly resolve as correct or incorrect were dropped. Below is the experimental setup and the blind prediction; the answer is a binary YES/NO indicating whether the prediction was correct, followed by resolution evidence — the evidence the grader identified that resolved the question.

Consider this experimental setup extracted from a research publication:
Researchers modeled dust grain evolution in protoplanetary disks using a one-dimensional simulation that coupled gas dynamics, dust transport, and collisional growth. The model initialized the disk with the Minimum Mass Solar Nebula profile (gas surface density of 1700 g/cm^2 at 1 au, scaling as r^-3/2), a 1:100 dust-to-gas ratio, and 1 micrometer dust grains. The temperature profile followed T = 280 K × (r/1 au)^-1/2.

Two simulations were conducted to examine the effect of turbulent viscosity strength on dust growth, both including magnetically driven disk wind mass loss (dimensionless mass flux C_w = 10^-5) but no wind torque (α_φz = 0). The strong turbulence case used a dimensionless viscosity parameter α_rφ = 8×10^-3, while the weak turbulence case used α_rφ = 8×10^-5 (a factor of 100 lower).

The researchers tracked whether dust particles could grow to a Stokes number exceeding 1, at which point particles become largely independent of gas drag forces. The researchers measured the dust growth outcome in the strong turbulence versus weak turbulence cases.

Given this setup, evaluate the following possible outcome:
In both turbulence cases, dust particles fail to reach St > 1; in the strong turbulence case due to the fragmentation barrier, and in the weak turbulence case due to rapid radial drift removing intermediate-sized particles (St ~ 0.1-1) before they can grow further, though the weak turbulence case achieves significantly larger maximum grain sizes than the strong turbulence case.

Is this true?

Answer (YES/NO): NO